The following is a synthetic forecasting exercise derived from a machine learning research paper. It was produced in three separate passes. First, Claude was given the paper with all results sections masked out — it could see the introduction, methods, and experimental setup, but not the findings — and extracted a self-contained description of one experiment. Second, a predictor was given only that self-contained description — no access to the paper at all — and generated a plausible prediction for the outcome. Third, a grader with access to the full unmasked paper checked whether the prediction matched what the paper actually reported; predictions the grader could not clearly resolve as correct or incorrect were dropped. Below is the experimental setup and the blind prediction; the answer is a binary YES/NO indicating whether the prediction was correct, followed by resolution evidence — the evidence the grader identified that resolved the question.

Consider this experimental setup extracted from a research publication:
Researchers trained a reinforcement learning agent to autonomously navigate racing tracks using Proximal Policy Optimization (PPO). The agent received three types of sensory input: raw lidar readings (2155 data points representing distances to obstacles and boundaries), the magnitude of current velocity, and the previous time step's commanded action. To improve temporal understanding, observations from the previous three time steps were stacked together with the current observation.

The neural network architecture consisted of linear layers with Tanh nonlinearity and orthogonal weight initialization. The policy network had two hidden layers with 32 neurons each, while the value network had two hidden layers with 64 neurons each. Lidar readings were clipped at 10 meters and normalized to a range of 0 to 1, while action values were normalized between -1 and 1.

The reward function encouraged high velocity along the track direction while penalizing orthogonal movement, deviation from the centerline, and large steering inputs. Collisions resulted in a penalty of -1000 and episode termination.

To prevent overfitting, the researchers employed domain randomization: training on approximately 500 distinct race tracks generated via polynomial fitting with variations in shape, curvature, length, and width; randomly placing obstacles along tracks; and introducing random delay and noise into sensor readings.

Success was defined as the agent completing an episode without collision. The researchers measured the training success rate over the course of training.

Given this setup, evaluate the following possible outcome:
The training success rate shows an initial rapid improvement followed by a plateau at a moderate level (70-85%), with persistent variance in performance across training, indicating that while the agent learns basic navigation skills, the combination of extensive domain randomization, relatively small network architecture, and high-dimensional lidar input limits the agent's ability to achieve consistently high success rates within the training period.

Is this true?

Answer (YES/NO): YES